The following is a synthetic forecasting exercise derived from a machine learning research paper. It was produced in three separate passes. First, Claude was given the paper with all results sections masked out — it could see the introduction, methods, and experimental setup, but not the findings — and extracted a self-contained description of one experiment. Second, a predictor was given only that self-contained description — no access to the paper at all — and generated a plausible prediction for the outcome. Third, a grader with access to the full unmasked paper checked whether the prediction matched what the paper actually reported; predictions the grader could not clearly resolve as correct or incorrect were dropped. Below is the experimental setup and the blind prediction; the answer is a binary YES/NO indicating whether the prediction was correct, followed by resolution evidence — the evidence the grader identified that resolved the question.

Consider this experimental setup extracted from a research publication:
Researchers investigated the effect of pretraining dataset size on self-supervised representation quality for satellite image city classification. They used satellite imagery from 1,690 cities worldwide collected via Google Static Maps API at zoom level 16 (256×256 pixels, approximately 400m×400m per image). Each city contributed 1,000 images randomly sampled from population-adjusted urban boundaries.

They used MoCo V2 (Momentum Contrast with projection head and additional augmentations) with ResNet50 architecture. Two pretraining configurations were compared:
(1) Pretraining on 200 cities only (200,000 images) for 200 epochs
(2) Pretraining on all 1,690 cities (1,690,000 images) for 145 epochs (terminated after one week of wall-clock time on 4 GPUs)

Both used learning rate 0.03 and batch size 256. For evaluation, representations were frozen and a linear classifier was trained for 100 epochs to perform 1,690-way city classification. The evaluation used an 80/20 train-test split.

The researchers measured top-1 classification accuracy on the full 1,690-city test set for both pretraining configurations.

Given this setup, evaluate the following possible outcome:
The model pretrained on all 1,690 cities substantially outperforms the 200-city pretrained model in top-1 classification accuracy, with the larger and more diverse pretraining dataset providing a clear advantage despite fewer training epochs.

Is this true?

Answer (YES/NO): NO